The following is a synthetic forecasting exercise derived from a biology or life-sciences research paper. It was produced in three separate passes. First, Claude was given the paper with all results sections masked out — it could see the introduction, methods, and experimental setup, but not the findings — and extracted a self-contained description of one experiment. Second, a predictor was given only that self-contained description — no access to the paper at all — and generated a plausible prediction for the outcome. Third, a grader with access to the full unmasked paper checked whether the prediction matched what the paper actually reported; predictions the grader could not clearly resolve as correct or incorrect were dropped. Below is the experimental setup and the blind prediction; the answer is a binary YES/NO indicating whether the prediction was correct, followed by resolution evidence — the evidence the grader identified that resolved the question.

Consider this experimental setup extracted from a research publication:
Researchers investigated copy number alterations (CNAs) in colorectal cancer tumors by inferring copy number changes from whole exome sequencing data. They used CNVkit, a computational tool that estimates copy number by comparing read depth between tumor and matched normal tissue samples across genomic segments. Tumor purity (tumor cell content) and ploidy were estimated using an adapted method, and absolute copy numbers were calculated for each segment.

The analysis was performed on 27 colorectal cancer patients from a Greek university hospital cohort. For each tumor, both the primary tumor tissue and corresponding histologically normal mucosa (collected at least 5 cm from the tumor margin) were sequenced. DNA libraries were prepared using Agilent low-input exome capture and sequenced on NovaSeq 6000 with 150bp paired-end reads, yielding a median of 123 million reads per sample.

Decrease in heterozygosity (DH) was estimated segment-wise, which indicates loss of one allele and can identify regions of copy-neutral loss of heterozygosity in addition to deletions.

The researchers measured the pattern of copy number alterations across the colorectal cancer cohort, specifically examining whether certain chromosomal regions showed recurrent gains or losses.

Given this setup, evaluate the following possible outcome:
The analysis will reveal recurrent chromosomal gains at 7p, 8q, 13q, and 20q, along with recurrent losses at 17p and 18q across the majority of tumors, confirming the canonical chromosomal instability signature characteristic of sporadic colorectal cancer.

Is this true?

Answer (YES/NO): NO